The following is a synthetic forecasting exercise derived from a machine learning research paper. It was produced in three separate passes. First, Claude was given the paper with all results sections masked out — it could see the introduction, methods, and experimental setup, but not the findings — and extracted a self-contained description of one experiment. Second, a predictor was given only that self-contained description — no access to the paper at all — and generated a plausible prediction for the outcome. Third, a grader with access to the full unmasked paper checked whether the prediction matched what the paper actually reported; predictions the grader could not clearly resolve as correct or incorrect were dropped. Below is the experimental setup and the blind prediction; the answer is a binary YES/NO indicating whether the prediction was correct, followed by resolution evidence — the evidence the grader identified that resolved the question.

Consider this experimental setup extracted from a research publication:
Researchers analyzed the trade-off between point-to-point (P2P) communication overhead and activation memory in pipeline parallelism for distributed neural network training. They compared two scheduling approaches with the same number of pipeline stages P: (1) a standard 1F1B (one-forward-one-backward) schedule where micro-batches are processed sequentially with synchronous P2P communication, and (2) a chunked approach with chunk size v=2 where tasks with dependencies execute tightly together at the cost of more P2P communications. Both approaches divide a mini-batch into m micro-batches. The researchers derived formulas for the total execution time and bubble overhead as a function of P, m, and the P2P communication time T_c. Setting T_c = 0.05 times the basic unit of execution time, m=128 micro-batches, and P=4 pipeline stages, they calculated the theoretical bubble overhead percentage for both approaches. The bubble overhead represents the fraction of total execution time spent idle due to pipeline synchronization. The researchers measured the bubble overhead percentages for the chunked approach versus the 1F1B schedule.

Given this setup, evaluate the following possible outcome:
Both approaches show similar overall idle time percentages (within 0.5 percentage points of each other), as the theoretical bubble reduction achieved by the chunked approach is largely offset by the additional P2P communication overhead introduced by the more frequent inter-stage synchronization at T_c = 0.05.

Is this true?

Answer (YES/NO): NO